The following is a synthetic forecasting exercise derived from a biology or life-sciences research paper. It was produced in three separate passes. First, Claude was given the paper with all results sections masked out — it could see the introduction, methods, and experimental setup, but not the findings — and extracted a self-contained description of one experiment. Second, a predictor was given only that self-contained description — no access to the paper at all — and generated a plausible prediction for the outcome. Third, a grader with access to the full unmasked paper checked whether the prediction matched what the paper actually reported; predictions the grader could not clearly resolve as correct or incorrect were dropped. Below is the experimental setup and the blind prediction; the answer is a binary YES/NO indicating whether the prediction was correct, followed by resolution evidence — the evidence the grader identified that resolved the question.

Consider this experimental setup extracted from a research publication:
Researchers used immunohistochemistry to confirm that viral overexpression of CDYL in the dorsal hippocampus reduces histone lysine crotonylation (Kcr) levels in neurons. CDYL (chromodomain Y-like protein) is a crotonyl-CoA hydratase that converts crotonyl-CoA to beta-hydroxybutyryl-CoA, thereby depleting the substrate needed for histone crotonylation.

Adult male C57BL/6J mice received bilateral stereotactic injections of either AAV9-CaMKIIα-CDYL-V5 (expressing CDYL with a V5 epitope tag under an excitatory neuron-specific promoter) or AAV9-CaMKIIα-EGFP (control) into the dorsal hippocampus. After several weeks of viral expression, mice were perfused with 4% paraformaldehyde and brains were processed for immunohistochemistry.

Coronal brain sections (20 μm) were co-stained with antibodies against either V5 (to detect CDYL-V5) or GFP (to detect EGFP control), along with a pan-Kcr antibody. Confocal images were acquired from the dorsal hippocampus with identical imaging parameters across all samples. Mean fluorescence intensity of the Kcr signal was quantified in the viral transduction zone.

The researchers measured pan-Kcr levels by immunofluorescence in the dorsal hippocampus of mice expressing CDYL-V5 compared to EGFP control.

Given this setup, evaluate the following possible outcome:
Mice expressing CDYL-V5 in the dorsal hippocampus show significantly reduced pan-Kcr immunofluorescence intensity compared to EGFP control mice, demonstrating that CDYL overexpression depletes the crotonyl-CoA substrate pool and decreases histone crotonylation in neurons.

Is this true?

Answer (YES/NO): YES